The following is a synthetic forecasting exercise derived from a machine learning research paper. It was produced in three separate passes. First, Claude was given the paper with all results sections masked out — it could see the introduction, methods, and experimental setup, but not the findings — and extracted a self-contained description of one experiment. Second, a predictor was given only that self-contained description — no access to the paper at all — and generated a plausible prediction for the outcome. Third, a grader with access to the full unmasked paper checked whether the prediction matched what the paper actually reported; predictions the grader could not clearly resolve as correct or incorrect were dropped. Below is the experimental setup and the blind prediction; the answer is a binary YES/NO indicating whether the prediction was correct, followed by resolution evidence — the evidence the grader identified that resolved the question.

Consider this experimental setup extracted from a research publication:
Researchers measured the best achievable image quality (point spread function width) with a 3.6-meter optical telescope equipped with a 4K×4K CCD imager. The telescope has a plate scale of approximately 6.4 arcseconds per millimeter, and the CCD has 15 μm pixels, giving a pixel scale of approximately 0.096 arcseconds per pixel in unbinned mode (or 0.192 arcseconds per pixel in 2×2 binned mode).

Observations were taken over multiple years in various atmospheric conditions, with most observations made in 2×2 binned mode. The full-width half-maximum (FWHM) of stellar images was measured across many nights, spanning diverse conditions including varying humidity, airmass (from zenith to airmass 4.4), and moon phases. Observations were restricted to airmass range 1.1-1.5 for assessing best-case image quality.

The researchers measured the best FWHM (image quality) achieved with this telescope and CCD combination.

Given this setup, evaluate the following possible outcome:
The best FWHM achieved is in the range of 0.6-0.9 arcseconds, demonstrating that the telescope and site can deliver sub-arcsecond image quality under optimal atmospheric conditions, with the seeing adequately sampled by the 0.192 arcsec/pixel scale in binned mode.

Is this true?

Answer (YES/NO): NO